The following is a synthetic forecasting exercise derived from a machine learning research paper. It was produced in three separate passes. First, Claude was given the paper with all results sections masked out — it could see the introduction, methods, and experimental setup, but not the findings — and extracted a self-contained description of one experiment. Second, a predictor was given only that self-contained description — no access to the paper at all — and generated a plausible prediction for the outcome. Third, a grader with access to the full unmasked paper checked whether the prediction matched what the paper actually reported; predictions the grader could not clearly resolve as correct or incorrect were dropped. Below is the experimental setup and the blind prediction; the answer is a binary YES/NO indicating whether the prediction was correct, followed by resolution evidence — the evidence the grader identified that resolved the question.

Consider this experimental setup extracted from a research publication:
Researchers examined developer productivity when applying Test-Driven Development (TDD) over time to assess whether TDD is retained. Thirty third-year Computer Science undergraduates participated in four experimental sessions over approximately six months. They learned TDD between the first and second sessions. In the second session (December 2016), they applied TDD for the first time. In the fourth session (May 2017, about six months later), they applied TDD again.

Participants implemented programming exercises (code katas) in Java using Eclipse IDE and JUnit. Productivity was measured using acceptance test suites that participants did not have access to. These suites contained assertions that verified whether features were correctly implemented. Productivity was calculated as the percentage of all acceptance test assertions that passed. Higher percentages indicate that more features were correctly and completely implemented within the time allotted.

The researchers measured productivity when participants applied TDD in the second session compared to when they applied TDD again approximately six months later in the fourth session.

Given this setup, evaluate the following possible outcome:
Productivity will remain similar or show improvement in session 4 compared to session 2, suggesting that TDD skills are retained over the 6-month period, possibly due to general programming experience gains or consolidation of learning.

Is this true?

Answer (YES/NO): YES